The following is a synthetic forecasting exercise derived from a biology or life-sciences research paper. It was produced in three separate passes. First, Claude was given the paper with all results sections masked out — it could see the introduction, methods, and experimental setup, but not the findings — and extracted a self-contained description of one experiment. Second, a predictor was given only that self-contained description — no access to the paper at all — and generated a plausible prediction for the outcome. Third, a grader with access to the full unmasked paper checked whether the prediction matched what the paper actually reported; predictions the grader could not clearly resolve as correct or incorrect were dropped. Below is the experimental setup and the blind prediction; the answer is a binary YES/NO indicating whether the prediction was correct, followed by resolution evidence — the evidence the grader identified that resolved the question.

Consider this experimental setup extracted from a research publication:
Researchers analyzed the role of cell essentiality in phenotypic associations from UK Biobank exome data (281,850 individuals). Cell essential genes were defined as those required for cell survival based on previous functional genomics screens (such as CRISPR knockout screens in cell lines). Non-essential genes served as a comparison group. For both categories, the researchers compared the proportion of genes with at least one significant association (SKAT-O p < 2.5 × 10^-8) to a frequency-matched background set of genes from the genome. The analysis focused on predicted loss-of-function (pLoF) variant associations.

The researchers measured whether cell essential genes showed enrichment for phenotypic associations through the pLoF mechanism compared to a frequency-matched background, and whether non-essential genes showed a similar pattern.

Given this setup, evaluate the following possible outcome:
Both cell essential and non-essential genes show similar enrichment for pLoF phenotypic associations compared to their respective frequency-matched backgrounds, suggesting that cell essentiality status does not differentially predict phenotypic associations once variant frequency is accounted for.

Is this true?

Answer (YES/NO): NO